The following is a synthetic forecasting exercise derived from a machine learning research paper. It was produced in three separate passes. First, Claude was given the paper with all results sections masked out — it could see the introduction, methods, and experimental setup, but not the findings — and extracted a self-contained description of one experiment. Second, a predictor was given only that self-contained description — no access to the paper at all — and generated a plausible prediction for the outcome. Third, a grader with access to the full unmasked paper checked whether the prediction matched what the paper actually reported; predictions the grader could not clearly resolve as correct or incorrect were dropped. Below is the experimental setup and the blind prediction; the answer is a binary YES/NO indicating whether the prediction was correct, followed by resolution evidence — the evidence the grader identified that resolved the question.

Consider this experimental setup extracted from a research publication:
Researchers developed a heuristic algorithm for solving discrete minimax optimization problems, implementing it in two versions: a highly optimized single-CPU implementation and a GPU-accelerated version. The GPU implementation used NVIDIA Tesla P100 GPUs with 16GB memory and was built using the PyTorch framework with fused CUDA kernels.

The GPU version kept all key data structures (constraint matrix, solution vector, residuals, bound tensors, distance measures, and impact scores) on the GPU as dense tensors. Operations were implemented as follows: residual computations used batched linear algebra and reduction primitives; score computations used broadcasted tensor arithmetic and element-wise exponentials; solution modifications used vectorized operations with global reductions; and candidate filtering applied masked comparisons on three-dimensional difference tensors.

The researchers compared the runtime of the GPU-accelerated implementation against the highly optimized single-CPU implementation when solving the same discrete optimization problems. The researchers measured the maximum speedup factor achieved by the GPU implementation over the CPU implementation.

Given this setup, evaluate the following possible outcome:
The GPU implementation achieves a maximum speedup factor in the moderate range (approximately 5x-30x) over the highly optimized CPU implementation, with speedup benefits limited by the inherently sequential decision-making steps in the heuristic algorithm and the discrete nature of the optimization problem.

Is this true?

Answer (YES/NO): YES